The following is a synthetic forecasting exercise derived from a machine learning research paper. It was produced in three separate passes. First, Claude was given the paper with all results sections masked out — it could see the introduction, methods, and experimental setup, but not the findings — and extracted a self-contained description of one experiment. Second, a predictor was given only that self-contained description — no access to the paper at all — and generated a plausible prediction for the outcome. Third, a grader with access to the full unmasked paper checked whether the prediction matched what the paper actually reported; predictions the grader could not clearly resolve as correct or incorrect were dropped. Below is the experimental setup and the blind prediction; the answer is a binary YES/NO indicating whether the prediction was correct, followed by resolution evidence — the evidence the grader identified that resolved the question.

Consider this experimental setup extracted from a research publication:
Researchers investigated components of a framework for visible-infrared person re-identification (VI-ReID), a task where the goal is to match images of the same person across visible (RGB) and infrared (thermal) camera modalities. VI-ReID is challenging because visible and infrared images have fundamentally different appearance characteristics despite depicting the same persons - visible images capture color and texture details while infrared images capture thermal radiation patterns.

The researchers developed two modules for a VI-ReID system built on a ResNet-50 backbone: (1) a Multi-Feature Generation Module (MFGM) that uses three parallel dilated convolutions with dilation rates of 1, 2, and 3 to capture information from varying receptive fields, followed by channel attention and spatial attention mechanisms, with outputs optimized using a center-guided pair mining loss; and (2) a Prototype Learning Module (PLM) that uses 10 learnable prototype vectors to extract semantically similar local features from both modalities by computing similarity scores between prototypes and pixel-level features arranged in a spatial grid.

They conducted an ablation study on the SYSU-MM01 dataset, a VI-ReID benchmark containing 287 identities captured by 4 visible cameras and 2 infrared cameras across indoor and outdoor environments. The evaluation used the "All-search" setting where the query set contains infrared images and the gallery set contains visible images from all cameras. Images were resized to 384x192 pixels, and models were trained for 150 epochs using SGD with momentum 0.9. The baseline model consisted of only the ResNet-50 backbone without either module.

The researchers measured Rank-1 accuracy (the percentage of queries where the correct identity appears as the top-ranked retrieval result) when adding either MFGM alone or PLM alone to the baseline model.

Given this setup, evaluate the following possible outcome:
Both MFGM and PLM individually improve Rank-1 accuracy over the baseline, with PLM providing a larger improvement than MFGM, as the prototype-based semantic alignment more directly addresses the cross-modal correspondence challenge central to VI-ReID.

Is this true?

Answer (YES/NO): NO